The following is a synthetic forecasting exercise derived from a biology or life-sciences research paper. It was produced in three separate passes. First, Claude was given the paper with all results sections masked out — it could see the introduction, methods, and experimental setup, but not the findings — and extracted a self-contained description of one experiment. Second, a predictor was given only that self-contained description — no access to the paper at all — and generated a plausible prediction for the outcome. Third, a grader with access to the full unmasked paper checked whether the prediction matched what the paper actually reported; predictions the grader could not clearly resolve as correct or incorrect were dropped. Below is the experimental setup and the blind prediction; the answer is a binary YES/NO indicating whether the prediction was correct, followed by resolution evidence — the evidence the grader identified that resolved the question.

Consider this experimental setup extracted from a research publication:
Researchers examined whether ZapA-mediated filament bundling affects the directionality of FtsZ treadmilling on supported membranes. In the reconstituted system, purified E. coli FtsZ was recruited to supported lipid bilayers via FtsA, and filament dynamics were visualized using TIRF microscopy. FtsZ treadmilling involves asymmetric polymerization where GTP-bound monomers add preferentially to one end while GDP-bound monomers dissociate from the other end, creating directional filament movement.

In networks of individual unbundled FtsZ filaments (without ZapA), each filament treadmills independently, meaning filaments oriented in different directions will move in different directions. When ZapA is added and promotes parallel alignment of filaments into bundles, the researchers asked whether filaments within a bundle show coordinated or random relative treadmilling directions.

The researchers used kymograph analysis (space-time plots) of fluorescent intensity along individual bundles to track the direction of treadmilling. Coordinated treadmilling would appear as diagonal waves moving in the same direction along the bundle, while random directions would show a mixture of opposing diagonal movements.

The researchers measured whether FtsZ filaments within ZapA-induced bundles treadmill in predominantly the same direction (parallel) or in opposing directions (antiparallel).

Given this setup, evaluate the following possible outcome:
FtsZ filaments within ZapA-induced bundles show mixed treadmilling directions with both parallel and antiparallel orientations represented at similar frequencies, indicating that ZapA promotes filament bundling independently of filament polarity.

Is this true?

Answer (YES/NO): NO